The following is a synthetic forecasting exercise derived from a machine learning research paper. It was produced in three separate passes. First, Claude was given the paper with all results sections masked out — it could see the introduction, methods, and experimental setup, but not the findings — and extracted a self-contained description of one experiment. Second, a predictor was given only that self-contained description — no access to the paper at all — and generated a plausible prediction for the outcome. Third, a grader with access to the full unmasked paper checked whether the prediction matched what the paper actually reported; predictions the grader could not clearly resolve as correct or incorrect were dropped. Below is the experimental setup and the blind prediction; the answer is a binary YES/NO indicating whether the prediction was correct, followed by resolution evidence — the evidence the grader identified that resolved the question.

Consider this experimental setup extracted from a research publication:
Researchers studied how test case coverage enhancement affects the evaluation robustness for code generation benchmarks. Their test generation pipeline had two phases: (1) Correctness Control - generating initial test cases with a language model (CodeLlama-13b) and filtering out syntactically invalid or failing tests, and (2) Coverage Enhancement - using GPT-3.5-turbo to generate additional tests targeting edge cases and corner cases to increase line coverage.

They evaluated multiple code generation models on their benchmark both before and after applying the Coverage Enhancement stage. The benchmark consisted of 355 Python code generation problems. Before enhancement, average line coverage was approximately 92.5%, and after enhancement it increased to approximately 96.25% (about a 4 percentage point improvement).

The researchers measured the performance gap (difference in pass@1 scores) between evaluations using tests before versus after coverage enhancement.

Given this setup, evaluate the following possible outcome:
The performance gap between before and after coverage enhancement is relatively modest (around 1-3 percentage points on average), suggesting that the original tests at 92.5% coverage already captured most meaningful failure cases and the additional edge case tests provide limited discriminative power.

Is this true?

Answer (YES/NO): NO